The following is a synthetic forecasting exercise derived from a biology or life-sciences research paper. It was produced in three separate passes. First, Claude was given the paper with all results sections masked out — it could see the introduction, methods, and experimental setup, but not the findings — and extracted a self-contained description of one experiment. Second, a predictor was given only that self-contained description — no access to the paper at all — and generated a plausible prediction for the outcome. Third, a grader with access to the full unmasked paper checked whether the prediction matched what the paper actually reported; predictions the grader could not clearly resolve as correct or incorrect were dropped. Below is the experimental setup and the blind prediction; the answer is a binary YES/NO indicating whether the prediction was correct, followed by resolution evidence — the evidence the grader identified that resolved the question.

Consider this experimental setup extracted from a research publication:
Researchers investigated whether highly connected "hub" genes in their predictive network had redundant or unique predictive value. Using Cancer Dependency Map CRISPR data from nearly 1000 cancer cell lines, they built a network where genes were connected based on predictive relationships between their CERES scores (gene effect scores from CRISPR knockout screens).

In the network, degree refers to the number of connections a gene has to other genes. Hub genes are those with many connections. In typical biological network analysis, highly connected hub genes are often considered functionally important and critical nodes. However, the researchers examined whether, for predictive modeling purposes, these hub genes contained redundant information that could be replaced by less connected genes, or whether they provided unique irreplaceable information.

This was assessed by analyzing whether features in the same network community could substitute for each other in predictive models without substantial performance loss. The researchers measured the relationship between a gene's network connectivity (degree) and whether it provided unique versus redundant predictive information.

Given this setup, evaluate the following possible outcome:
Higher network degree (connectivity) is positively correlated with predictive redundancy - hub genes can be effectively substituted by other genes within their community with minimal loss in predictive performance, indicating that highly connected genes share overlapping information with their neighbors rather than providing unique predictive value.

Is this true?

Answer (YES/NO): YES